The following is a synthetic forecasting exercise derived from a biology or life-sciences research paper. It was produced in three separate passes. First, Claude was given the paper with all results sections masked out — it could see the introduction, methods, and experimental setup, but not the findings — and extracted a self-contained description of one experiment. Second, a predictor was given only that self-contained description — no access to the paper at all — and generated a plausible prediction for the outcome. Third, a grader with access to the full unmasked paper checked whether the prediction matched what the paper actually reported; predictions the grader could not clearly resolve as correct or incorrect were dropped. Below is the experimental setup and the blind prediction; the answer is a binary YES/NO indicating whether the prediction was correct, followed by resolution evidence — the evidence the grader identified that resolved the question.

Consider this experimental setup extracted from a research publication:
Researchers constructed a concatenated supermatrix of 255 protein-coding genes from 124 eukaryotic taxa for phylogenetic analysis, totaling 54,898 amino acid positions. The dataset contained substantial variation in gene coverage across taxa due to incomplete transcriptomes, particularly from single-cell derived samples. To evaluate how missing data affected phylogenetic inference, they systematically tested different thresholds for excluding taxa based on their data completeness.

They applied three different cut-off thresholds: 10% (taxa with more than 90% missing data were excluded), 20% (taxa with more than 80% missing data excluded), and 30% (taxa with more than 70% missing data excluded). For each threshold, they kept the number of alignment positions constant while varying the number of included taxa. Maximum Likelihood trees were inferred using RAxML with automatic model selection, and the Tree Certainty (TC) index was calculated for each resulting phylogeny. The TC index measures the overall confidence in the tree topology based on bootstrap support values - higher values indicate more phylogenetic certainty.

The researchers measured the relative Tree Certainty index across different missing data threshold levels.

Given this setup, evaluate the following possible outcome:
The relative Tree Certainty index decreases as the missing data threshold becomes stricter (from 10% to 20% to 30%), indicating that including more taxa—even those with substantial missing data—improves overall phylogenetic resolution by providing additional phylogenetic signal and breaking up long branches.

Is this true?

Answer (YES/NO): YES